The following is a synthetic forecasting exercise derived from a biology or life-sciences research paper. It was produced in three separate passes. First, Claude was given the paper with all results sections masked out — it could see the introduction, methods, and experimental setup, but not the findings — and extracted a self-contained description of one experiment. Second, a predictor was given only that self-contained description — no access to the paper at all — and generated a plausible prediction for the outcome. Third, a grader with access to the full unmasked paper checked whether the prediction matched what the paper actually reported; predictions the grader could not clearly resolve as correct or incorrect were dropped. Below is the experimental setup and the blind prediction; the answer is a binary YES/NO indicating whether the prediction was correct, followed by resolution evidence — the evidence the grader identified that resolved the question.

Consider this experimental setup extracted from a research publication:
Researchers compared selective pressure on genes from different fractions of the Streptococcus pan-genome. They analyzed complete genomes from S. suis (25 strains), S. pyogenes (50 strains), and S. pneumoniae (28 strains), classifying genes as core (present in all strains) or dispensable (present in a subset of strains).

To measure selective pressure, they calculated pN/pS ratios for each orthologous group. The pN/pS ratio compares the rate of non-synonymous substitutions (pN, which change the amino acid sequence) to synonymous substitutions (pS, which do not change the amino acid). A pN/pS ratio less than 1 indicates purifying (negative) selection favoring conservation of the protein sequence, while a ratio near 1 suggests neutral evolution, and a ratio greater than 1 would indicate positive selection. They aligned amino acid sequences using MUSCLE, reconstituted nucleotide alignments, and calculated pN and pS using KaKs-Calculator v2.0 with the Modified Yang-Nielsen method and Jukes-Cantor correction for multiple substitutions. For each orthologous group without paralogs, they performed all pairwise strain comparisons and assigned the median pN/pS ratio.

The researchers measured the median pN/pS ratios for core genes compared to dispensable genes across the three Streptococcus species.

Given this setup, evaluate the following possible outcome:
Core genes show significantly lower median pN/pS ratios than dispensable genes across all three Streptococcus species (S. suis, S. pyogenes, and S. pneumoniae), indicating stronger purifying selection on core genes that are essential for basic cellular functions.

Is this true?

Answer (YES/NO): YES